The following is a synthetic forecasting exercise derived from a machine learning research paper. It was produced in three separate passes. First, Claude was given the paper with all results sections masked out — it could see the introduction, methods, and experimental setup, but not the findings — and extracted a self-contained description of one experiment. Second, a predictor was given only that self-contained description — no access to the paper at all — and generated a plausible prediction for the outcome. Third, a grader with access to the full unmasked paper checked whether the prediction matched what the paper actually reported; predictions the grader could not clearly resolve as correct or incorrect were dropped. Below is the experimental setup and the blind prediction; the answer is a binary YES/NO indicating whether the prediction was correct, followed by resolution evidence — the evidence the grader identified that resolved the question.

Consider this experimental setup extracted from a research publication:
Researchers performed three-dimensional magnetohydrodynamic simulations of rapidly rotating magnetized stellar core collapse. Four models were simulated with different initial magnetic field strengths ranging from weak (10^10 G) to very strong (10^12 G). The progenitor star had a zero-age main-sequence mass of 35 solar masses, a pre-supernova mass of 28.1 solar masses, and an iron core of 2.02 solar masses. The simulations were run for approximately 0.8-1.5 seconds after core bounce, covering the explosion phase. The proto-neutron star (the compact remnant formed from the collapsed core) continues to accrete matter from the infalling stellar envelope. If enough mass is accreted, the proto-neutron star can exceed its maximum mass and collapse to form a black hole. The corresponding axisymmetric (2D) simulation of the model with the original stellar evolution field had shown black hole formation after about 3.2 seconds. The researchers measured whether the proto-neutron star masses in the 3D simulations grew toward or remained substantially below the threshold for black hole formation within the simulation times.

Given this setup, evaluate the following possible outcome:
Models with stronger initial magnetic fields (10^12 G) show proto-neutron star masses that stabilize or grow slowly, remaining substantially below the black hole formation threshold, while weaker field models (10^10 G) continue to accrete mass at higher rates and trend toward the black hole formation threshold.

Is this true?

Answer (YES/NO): NO